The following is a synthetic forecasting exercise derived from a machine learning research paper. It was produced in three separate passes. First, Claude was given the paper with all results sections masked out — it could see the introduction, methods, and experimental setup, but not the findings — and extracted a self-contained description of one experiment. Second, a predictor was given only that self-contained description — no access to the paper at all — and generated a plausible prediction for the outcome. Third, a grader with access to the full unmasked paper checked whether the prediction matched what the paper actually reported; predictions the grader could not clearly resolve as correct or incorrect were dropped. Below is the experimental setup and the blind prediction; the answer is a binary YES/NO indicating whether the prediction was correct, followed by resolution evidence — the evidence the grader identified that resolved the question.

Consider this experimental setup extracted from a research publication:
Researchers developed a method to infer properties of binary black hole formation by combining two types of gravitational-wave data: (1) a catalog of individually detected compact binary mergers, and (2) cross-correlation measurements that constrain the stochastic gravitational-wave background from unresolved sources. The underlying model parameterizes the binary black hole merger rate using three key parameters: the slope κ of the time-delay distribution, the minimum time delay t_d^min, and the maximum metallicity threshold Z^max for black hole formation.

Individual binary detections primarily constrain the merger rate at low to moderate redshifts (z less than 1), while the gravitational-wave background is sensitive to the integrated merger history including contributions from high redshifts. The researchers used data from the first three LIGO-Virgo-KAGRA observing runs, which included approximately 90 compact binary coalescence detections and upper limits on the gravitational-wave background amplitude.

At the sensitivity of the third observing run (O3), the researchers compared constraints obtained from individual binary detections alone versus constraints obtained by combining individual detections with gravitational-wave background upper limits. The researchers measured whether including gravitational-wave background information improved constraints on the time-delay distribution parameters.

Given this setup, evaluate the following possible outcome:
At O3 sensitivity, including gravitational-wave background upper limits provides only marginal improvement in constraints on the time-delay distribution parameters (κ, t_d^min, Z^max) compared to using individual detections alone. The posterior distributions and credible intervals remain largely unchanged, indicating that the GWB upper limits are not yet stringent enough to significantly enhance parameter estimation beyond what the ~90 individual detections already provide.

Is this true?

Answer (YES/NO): YES